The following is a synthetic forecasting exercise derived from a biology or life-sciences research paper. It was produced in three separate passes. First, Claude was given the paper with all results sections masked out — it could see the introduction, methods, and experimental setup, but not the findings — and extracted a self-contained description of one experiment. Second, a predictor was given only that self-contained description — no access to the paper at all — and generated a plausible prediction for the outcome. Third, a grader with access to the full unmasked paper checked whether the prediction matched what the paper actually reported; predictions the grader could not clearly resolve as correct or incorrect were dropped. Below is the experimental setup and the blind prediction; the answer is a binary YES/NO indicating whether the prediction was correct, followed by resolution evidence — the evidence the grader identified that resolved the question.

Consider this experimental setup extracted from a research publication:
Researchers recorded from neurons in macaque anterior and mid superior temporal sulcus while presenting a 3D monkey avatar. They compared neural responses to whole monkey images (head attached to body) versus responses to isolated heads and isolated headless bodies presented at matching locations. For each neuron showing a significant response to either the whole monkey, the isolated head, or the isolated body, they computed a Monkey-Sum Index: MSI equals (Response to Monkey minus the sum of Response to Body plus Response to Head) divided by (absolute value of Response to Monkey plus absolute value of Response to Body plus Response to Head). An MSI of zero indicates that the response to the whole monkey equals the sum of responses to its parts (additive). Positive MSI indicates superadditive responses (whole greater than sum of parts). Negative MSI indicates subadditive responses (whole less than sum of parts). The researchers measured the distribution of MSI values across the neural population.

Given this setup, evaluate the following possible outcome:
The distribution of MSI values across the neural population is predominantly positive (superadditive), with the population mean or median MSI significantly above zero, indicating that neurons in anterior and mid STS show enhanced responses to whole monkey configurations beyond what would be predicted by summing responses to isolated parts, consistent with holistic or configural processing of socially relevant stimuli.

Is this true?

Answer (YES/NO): NO